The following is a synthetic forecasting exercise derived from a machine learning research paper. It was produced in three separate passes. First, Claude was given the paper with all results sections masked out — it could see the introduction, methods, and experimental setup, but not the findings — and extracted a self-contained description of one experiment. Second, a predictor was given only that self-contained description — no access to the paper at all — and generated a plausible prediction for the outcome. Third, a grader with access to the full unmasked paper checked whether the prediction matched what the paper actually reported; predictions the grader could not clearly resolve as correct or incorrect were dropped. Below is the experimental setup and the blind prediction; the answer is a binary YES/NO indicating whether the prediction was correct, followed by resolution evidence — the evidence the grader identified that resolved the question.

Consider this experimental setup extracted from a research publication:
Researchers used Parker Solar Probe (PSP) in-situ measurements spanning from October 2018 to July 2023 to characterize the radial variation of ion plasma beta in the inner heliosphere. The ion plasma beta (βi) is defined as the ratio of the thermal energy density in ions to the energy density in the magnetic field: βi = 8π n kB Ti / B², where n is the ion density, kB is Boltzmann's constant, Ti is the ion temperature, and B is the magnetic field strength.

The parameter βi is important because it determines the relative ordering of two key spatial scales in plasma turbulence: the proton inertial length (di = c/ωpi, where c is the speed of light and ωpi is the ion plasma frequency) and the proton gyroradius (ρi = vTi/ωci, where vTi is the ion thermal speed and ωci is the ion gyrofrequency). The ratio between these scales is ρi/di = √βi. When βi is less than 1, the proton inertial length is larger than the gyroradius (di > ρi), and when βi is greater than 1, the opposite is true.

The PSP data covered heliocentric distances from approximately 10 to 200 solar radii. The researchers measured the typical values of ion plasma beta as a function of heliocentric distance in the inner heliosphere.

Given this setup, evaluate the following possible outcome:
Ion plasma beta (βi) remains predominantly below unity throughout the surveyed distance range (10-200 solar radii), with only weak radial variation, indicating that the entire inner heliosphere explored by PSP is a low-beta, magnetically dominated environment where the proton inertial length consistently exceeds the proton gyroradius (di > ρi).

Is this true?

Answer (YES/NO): NO